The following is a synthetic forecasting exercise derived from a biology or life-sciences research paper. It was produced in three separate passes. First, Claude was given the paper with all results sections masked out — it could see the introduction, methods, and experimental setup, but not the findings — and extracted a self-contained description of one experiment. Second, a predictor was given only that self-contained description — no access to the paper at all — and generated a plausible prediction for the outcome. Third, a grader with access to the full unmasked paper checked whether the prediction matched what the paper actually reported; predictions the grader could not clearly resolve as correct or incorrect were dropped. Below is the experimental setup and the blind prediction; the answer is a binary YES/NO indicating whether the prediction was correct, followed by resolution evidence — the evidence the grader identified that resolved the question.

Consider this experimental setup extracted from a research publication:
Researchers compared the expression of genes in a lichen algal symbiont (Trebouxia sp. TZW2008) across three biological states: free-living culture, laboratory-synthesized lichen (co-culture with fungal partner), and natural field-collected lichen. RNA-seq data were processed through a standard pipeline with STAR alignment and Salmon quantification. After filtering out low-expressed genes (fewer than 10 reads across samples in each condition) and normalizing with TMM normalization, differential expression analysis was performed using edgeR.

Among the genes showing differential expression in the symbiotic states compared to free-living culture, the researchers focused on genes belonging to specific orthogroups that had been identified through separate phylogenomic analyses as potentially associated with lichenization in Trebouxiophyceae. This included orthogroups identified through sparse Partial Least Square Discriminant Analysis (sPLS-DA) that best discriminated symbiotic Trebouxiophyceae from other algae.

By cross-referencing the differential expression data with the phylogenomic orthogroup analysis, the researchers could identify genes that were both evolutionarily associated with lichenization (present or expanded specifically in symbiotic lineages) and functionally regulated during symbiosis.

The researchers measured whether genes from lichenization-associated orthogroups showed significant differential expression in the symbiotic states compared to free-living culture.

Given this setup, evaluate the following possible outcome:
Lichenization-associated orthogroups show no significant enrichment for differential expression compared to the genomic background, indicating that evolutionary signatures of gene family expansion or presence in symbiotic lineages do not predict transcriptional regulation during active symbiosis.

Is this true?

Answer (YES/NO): NO